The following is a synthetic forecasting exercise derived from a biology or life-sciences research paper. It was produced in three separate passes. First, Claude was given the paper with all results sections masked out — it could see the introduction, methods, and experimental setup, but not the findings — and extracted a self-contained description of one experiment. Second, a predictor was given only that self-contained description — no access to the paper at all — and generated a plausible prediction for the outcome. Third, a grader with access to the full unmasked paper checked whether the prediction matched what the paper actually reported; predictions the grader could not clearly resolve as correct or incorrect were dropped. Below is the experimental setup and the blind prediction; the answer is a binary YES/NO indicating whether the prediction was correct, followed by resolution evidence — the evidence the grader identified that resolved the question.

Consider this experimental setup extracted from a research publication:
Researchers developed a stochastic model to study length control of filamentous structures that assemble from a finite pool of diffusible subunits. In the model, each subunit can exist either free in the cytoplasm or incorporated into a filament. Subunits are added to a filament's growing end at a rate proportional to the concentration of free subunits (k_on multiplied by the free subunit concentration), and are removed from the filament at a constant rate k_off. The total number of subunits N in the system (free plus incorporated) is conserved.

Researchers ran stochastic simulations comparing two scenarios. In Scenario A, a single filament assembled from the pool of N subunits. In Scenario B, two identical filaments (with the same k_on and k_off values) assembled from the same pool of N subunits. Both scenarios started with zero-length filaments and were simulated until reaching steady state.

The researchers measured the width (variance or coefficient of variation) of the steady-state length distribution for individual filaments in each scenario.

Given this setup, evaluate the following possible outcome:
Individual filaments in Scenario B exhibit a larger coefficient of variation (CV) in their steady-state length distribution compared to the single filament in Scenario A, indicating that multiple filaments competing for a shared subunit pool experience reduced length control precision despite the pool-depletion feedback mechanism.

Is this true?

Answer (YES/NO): YES